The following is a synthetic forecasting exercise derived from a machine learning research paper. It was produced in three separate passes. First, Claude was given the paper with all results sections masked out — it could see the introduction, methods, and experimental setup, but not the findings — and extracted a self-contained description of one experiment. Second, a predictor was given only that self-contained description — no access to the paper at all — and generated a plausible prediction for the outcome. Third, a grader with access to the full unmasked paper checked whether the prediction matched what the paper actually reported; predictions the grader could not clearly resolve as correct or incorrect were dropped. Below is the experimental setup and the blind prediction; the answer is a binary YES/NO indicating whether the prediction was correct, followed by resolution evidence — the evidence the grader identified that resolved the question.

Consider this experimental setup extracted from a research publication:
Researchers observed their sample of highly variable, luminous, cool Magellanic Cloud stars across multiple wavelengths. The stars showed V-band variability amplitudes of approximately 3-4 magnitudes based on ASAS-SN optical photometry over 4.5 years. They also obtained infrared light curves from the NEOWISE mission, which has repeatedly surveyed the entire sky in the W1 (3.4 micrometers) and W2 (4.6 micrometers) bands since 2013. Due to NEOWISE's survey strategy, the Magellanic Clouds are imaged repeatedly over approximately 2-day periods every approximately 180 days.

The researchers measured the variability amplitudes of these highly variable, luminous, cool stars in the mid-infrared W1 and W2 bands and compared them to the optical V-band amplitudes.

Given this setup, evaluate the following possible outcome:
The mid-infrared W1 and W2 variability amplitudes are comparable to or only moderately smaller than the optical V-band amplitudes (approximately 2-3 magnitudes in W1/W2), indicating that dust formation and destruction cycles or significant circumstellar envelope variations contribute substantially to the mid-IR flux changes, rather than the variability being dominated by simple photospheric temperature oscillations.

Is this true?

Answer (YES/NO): NO